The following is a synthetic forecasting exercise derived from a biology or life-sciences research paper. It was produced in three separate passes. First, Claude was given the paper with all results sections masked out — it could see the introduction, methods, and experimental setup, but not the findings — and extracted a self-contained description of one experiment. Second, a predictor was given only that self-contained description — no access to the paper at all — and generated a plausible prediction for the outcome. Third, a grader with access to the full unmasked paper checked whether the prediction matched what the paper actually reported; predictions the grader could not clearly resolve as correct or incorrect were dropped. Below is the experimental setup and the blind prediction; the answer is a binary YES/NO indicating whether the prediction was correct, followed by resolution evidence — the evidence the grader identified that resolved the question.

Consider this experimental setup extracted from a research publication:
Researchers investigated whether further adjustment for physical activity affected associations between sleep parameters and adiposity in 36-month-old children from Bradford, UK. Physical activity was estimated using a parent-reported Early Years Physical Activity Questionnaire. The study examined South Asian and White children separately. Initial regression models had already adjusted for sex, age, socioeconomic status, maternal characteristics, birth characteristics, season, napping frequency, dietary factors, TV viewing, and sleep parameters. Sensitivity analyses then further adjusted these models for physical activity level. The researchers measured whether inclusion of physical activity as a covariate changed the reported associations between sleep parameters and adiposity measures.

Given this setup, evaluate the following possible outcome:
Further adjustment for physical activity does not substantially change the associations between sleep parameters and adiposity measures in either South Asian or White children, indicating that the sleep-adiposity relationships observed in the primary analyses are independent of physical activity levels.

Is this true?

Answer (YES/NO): YES